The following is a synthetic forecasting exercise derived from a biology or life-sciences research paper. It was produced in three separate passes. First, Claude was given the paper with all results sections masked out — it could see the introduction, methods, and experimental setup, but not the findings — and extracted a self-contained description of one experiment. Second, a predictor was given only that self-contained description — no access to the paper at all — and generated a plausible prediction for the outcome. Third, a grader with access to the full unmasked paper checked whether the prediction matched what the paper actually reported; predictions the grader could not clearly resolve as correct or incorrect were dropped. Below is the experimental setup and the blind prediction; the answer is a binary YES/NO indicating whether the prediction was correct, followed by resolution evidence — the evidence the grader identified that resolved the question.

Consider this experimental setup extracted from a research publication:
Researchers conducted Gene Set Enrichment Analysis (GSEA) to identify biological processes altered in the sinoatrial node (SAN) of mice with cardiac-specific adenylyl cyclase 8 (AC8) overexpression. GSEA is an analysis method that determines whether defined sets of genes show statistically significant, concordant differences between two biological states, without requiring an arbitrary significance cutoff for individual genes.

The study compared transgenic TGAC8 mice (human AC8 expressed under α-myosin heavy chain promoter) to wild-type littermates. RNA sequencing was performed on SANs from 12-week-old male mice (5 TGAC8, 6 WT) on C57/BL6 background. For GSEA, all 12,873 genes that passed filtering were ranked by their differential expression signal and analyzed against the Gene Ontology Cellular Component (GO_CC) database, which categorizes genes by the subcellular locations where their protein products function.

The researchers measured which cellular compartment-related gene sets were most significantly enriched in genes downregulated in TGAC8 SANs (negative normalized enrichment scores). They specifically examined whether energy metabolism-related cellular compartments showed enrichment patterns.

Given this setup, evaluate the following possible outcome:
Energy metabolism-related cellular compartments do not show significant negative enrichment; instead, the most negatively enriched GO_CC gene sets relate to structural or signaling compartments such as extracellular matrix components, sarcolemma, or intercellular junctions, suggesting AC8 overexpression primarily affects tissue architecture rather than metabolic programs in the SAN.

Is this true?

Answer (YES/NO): NO